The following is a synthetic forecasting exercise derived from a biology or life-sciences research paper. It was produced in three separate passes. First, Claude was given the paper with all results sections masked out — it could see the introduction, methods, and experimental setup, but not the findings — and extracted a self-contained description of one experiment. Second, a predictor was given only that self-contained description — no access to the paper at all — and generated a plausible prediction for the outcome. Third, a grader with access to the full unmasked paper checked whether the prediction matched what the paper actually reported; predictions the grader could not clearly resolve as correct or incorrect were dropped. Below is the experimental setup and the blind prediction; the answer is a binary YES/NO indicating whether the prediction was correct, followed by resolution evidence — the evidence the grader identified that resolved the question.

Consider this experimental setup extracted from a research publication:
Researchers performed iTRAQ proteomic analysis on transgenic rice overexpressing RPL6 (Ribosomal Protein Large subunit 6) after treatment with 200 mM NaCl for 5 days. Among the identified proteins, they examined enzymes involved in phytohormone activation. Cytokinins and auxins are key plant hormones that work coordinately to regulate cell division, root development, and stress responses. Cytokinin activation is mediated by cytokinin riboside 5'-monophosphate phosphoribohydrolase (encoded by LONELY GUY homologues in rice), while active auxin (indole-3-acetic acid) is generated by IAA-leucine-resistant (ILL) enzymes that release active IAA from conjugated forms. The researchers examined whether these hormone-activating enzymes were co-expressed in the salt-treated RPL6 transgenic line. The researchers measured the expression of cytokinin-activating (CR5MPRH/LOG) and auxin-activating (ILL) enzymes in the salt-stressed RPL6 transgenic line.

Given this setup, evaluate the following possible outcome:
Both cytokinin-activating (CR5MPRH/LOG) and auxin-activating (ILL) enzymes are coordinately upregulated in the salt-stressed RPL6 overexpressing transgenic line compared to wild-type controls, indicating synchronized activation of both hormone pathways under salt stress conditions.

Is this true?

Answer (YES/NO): YES